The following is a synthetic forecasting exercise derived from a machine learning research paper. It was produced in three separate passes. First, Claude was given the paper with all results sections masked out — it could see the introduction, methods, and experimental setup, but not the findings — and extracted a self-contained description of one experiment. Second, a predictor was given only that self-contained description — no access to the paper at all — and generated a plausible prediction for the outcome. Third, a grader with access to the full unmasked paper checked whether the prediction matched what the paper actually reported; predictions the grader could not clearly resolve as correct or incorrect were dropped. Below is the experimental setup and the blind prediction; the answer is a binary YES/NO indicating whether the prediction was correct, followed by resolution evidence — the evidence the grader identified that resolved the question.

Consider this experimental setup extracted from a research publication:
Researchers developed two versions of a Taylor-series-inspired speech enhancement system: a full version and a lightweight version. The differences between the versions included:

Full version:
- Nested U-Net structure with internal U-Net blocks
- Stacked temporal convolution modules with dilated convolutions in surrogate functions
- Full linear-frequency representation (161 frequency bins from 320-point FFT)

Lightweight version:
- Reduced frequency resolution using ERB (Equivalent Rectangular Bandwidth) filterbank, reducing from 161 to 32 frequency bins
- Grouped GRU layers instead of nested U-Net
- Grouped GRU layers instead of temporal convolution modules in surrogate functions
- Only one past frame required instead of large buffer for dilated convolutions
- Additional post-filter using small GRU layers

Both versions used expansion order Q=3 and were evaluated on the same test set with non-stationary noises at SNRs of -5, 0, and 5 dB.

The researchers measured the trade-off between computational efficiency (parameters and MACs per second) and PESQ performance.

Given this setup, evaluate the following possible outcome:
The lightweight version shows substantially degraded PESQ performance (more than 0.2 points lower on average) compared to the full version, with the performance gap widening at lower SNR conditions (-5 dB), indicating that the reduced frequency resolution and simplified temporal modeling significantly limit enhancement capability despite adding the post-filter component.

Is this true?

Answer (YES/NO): NO